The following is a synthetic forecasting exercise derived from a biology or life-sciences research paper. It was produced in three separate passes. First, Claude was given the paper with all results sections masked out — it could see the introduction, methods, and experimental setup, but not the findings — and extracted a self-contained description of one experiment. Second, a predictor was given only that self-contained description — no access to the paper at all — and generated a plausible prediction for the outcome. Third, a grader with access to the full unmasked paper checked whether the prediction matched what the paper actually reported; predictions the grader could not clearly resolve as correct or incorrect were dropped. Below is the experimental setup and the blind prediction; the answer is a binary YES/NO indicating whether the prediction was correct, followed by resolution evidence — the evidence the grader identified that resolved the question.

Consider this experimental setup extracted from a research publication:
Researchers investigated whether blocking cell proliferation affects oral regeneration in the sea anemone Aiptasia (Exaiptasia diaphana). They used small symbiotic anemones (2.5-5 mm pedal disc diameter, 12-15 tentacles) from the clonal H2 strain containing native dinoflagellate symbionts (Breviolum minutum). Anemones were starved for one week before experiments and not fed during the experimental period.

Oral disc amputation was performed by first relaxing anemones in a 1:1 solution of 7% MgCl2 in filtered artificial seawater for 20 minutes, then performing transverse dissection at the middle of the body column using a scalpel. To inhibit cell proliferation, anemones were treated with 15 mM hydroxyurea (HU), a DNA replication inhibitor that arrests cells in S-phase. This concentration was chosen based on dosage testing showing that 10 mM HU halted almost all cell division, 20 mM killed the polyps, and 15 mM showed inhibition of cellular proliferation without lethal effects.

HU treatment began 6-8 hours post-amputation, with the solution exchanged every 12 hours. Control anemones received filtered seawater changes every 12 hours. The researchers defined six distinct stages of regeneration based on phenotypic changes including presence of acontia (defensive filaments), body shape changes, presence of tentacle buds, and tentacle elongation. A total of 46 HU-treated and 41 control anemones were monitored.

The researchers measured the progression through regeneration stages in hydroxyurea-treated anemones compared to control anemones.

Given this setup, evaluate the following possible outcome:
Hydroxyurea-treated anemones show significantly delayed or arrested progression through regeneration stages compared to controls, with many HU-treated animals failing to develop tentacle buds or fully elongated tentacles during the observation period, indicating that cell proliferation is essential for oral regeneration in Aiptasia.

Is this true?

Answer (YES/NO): YES